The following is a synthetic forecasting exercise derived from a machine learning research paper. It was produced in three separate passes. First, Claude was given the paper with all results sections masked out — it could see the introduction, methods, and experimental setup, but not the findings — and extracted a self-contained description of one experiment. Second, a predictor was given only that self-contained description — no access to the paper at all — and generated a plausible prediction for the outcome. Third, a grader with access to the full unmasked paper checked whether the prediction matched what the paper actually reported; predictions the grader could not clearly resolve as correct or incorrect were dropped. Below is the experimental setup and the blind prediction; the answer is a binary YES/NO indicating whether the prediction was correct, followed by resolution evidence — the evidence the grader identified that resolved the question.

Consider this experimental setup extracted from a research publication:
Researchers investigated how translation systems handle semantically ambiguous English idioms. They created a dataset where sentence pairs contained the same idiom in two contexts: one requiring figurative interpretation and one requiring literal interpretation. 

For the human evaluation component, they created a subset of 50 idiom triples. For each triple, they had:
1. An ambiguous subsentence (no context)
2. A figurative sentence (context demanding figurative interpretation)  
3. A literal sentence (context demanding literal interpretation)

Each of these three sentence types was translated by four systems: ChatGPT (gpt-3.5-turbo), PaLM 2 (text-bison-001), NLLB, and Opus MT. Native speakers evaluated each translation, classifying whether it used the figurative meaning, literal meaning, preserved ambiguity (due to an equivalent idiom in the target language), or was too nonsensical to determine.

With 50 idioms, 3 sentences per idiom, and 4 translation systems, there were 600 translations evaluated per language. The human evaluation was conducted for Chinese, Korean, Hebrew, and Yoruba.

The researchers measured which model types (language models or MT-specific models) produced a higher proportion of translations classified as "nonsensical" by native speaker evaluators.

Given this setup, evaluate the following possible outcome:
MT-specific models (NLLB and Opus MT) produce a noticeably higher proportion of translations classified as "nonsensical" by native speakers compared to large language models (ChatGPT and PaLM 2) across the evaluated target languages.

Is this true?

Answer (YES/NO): NO